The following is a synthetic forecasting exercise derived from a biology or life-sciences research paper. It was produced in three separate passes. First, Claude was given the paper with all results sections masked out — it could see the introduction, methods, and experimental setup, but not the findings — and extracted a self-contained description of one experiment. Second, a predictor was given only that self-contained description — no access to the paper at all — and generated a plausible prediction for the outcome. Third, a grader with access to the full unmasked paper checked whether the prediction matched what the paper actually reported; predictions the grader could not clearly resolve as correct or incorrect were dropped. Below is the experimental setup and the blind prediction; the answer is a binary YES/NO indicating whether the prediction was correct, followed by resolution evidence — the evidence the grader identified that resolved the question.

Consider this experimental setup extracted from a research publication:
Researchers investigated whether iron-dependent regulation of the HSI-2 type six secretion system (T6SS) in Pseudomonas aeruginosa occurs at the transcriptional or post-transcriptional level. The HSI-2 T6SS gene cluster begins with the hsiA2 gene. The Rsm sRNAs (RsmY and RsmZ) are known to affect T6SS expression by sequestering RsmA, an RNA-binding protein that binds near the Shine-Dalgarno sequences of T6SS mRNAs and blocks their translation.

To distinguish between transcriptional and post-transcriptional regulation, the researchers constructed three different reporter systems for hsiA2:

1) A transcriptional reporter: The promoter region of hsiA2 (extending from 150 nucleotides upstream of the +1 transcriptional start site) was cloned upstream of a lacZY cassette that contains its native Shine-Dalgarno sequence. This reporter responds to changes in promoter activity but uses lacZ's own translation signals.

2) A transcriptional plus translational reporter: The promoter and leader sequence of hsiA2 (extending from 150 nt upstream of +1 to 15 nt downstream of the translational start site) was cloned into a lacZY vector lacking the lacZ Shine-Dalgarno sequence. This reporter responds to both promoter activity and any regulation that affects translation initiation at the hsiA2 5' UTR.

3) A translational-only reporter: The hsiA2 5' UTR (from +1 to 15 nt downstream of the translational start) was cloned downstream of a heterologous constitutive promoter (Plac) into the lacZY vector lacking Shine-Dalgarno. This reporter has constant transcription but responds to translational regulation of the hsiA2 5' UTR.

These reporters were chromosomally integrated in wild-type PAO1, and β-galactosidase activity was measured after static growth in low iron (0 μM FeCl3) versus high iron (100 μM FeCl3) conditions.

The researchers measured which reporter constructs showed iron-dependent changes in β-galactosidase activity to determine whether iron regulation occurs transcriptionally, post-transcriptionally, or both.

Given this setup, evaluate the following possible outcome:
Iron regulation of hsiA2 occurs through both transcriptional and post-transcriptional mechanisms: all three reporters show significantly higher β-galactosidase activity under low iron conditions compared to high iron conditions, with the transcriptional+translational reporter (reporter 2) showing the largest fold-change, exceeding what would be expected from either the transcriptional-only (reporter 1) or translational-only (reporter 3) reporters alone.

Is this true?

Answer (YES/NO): NO